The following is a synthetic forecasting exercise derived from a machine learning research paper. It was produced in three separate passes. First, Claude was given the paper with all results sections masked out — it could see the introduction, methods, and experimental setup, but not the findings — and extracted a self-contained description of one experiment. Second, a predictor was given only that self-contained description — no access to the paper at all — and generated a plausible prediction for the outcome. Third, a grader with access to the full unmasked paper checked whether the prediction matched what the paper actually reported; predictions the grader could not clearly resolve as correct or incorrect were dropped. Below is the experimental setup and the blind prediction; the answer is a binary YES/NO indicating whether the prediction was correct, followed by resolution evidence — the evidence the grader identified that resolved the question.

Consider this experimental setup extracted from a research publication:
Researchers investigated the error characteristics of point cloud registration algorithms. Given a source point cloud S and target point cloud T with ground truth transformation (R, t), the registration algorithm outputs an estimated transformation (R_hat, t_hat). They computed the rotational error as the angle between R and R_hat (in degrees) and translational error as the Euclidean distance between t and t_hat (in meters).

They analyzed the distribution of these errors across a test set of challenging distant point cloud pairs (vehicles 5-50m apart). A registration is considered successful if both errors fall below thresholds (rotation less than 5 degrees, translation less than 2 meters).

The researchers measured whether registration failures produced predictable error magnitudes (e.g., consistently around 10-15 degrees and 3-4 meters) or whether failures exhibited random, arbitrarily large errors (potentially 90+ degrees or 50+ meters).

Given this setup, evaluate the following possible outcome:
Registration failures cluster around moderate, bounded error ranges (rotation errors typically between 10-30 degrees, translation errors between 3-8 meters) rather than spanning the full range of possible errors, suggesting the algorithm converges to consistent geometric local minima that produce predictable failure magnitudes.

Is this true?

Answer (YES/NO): NO